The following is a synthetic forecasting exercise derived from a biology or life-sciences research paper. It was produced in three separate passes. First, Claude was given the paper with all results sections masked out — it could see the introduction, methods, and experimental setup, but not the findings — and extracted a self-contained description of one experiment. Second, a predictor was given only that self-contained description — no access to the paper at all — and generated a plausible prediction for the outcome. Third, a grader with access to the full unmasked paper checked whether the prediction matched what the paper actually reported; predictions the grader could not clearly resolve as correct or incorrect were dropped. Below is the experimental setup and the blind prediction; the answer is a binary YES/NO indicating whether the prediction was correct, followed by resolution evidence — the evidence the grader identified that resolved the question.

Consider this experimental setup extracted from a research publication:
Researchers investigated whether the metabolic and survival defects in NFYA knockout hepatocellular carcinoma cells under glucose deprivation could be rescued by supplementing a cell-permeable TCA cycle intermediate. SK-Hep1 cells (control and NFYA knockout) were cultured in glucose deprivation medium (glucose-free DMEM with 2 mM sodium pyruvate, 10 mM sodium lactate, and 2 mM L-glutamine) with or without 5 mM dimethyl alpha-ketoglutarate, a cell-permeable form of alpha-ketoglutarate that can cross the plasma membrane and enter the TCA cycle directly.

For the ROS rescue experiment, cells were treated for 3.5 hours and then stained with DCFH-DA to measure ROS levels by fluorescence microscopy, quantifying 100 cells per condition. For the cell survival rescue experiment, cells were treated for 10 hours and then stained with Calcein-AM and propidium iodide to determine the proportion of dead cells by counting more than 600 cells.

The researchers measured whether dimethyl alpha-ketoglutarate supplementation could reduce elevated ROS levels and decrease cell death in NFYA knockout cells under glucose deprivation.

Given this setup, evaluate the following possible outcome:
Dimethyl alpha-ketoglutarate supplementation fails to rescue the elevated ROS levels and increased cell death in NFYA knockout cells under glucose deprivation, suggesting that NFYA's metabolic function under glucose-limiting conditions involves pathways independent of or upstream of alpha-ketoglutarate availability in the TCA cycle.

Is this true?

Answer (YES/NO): NO